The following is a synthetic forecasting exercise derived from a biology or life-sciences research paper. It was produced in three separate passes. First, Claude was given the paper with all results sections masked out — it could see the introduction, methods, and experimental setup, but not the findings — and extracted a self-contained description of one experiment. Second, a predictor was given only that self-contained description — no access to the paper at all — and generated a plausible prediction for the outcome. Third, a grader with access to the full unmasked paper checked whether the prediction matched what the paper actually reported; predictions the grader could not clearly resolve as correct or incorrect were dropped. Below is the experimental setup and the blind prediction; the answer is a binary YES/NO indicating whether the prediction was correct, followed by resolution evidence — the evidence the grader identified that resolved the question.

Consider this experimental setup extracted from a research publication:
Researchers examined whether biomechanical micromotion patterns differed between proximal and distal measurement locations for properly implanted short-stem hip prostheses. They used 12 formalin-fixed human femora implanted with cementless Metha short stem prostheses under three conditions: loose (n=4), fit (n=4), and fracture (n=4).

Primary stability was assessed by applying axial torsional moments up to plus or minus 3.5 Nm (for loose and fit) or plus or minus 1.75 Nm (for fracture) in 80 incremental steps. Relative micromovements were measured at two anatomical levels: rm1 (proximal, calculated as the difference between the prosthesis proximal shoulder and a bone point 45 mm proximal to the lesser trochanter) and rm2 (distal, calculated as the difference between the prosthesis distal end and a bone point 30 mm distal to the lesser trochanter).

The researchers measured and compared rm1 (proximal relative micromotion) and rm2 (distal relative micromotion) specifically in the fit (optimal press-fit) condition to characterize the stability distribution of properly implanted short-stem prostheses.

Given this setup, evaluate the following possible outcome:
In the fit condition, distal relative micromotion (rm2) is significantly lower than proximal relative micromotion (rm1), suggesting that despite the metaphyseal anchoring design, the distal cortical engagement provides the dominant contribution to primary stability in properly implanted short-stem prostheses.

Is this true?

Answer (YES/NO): NO